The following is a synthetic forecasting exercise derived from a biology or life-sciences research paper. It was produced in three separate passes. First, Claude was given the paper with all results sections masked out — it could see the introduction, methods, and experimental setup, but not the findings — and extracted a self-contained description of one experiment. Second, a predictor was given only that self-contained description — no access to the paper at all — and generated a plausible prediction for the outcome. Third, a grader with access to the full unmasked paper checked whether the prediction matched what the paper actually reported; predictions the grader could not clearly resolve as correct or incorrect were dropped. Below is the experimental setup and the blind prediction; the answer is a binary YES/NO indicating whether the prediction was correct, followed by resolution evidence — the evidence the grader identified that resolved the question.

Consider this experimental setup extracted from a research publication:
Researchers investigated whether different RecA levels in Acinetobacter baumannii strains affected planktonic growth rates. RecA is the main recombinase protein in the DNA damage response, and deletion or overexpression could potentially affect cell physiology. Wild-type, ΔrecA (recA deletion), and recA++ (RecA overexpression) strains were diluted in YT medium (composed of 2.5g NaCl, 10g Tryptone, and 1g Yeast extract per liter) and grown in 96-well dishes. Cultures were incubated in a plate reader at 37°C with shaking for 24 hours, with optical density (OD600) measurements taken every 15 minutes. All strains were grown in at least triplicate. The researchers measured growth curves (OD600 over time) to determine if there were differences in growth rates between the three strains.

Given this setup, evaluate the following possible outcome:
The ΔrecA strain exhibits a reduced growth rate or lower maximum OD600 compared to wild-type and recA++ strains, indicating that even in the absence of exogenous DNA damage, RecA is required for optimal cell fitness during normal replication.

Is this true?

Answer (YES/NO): NO